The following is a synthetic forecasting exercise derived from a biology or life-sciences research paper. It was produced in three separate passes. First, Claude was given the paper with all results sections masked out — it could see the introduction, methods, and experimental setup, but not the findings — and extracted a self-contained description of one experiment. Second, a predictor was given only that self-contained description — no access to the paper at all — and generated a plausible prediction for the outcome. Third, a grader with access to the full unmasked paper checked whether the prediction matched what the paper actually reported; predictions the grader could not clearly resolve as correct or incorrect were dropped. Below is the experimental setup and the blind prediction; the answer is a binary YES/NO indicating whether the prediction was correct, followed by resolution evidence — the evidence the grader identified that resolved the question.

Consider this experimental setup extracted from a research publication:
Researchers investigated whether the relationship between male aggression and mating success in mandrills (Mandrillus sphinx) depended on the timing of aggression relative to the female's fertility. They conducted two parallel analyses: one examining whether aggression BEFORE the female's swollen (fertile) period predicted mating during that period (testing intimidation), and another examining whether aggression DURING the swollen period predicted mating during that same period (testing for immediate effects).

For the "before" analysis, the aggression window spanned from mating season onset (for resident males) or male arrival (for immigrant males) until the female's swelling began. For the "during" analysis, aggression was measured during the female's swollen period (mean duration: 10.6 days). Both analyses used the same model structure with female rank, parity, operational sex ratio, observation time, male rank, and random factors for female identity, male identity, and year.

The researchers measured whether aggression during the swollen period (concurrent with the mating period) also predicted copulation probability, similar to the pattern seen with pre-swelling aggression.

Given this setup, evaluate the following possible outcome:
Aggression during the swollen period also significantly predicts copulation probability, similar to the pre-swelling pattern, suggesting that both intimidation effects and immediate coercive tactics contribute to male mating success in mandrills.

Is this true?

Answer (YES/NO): NO